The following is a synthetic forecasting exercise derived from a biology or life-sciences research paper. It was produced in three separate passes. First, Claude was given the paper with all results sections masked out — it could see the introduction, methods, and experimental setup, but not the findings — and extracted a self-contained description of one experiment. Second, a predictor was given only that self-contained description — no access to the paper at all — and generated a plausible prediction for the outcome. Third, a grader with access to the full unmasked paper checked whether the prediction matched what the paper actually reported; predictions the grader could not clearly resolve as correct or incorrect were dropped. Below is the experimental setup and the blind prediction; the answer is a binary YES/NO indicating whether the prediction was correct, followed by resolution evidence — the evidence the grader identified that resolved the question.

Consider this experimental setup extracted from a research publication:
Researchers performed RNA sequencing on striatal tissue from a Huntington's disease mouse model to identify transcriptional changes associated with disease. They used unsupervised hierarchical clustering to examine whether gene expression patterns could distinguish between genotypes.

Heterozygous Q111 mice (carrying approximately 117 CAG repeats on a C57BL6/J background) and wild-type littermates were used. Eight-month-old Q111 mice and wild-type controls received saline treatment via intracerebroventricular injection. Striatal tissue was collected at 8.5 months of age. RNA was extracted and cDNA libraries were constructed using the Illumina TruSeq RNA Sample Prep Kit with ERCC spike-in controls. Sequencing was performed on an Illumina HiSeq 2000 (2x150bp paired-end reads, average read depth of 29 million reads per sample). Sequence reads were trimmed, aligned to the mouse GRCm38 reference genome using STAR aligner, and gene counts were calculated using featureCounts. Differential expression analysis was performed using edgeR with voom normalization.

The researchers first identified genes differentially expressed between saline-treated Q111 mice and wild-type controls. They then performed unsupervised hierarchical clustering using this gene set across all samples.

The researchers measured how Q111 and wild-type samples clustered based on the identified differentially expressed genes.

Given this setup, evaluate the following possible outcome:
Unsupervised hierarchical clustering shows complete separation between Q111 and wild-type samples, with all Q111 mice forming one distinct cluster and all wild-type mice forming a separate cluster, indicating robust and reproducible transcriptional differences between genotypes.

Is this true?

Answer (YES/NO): YES